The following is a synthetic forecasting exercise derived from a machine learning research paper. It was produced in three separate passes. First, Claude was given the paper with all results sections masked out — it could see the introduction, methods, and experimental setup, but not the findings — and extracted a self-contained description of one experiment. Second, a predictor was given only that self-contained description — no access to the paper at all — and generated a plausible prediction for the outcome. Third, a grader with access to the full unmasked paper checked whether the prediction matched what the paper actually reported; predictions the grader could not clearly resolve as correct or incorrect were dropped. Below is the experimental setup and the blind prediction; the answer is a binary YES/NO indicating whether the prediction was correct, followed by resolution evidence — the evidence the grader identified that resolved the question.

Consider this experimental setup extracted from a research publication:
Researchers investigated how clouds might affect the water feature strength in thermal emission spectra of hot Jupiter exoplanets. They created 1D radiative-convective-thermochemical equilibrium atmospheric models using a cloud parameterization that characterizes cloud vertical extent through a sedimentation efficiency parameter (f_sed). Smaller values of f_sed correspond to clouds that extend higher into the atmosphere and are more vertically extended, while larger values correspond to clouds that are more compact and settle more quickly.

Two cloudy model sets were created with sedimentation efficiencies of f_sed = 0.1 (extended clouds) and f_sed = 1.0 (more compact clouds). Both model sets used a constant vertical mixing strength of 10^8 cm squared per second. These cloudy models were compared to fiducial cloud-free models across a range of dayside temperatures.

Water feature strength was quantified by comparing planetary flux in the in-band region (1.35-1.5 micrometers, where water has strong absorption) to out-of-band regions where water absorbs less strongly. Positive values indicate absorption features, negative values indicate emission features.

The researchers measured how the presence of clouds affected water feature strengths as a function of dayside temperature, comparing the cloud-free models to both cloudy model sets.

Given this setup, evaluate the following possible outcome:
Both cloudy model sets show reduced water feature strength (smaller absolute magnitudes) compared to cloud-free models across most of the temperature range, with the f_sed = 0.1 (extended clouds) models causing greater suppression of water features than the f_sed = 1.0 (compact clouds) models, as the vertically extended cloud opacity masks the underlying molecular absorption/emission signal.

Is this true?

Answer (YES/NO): NO